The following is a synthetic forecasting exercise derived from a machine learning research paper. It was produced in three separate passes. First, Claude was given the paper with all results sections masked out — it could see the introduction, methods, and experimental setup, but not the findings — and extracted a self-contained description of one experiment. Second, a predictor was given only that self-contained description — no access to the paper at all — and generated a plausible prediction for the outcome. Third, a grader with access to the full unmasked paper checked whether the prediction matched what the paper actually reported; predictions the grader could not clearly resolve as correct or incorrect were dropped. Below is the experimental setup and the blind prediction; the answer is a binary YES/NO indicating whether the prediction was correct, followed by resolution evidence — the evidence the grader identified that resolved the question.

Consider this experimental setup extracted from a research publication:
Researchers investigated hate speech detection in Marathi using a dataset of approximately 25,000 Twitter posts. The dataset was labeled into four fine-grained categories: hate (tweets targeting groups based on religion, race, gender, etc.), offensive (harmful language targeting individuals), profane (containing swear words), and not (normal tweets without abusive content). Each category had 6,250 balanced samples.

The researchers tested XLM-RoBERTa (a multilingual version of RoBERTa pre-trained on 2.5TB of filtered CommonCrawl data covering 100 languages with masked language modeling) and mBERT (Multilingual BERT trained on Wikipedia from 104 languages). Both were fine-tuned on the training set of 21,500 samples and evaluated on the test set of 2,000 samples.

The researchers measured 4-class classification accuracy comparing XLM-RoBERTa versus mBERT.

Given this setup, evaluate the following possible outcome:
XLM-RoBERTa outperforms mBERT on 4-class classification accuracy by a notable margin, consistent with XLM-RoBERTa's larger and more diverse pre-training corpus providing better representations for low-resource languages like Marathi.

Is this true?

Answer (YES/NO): NO